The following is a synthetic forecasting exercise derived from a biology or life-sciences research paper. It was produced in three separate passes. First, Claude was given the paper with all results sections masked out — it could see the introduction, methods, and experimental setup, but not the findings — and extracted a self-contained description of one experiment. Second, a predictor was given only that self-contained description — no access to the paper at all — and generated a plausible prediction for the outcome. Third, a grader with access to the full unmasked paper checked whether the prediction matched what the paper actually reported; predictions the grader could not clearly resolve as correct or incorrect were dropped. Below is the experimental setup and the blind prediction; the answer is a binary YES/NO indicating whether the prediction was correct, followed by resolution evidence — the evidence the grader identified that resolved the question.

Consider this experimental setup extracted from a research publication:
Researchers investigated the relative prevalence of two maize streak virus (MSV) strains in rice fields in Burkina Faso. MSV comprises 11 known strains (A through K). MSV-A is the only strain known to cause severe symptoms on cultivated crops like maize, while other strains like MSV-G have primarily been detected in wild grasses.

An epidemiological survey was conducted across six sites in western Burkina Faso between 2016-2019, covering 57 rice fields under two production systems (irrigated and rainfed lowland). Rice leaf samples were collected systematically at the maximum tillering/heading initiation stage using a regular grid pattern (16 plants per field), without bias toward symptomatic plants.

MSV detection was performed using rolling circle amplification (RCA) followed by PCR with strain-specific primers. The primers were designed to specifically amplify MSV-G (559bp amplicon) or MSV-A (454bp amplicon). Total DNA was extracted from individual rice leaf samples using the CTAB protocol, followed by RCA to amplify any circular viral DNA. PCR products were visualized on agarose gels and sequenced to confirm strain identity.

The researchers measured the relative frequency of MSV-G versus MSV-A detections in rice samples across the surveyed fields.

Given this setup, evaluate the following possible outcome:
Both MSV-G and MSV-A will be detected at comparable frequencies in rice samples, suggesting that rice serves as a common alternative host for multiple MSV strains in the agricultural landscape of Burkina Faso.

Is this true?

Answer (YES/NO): NO